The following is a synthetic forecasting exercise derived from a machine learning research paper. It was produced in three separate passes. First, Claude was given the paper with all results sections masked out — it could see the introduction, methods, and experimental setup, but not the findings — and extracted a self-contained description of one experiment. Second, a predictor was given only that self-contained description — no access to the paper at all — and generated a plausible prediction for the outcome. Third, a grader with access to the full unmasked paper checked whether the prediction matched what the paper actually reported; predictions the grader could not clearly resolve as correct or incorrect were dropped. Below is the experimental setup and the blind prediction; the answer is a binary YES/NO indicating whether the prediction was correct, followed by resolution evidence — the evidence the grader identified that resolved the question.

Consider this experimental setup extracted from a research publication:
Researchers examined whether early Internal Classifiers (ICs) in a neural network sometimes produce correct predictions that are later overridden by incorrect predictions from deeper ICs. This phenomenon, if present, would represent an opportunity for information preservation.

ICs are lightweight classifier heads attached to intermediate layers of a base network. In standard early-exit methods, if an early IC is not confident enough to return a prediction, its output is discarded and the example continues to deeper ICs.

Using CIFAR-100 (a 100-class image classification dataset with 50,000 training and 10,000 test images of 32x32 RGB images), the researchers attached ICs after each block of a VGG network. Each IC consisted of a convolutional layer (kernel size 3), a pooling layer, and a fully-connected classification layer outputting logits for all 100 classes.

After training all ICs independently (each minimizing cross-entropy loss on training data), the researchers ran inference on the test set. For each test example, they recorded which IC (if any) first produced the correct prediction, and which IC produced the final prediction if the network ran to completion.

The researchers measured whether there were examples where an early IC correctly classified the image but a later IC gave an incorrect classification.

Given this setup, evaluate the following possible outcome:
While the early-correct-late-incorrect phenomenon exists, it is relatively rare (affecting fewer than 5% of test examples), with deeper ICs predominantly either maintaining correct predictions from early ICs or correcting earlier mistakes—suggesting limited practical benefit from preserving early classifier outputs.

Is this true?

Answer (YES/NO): NO